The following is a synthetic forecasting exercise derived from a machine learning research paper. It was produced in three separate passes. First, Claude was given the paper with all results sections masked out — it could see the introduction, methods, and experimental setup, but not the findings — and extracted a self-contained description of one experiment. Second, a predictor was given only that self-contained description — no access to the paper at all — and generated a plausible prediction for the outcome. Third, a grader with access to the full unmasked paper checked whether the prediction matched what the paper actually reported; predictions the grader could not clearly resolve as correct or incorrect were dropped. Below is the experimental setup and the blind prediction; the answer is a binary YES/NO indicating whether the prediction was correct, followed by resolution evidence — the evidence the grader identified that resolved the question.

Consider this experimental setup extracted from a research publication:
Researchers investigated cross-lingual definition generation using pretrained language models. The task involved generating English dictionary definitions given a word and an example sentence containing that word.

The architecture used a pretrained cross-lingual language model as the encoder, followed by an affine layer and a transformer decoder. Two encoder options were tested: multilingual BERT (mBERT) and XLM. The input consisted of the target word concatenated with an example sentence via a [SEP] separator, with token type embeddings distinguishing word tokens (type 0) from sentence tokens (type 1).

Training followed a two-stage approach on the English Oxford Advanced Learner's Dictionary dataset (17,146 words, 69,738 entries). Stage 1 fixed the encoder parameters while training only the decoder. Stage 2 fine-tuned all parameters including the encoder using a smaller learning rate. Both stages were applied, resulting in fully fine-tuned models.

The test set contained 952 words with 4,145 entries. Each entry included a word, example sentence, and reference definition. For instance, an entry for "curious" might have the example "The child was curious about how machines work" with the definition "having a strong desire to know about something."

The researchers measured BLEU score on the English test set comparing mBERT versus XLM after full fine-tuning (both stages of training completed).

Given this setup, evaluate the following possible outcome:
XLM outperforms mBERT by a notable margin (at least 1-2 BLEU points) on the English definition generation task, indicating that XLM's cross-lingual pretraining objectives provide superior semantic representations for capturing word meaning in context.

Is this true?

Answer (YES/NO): NO